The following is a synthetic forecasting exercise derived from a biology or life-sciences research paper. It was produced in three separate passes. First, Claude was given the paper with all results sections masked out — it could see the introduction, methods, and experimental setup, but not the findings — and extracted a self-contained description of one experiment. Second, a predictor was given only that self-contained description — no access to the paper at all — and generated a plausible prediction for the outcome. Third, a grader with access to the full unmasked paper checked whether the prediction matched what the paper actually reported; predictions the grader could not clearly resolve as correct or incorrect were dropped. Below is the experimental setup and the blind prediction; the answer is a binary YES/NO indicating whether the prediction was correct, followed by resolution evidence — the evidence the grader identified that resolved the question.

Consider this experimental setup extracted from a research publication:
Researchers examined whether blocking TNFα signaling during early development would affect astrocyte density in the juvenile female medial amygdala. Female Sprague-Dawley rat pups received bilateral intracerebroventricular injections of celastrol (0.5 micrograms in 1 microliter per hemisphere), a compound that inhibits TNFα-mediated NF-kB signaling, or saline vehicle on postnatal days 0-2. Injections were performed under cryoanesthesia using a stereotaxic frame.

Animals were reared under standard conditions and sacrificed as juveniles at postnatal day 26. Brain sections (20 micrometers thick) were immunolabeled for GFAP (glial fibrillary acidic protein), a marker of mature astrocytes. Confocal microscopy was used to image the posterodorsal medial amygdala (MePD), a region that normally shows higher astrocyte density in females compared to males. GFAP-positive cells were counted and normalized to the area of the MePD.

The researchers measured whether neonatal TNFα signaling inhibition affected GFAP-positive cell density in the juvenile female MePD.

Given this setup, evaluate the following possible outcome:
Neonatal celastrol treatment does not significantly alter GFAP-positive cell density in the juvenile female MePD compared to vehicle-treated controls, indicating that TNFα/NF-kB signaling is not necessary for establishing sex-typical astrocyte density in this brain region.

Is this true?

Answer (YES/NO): NO